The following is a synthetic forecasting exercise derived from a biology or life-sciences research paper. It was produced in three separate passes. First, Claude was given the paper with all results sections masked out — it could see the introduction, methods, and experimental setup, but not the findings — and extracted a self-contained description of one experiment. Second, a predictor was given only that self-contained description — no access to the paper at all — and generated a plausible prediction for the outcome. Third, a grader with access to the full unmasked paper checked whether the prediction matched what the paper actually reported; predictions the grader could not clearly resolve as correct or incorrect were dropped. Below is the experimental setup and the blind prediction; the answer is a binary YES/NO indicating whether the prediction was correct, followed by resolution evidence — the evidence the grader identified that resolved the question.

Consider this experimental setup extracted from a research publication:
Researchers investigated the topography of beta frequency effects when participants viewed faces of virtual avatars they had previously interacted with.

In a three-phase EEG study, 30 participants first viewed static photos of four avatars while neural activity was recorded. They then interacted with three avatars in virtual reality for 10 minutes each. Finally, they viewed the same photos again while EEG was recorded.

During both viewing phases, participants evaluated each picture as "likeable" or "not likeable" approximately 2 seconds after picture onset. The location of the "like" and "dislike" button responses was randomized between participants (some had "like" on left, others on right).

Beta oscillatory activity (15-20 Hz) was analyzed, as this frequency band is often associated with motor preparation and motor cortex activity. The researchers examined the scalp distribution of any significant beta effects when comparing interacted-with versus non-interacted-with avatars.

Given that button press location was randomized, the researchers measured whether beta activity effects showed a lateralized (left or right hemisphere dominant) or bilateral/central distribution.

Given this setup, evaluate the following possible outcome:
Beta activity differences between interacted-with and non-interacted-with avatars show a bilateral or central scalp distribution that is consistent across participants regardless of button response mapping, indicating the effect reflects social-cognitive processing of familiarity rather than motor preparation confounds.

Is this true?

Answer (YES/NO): NO